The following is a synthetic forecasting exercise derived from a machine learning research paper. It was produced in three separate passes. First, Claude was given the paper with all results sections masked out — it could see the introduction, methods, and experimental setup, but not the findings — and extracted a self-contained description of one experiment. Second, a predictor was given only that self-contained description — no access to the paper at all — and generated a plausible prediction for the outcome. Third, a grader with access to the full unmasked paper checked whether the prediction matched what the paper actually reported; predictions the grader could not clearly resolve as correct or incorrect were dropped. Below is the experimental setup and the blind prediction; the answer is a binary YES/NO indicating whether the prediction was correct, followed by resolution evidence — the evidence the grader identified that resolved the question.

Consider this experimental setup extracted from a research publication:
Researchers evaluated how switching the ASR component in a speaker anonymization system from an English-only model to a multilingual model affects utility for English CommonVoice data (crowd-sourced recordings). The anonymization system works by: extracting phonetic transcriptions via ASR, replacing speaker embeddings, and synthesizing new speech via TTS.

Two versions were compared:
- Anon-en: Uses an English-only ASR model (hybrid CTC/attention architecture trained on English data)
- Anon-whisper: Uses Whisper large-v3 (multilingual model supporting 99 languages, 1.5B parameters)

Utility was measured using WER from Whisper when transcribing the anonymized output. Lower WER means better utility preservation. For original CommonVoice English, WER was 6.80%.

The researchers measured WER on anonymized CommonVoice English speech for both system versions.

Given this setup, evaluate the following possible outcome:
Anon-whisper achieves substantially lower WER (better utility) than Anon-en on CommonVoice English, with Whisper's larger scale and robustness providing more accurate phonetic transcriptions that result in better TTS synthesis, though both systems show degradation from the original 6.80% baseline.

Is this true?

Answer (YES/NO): YES